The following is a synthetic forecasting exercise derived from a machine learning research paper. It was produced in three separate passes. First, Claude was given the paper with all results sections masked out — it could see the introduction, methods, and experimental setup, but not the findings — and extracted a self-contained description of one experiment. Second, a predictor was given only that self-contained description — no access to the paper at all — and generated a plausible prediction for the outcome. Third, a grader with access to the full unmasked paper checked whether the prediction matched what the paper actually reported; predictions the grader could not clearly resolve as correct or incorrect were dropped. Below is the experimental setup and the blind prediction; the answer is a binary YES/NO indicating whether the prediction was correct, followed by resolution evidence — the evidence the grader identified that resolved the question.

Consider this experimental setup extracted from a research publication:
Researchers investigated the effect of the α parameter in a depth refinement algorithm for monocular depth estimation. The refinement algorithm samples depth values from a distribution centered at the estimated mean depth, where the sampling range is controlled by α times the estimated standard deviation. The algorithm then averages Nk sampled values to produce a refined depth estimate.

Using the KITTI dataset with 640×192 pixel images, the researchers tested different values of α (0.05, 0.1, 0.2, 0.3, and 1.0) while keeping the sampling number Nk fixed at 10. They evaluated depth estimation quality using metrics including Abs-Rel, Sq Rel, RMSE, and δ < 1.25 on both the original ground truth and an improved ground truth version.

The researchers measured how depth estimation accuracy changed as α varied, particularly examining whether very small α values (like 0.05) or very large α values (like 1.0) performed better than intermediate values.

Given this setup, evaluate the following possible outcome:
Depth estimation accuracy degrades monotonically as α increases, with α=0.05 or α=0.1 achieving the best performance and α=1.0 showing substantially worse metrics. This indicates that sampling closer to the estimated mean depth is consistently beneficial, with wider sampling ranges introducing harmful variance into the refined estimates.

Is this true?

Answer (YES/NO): NO